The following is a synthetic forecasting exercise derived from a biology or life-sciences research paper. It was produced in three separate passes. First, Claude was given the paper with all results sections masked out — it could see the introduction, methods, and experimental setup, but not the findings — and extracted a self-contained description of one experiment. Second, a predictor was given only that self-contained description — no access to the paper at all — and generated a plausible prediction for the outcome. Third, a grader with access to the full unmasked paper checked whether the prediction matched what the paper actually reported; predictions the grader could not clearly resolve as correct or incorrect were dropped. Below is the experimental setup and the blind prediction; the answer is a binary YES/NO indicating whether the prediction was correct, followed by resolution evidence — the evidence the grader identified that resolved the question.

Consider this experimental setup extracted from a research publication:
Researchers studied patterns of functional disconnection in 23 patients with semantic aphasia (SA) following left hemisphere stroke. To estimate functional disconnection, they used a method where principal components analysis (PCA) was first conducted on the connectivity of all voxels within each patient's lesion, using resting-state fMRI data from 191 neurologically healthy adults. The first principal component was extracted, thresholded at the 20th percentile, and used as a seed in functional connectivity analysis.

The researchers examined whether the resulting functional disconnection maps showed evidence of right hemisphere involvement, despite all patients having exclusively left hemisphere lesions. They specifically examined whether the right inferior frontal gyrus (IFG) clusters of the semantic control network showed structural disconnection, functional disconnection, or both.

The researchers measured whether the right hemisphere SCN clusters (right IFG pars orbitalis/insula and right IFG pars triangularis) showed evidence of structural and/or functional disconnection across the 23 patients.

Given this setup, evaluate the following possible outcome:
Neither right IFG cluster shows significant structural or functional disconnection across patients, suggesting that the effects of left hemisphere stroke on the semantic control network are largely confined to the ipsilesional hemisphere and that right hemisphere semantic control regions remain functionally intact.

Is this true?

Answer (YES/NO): NO